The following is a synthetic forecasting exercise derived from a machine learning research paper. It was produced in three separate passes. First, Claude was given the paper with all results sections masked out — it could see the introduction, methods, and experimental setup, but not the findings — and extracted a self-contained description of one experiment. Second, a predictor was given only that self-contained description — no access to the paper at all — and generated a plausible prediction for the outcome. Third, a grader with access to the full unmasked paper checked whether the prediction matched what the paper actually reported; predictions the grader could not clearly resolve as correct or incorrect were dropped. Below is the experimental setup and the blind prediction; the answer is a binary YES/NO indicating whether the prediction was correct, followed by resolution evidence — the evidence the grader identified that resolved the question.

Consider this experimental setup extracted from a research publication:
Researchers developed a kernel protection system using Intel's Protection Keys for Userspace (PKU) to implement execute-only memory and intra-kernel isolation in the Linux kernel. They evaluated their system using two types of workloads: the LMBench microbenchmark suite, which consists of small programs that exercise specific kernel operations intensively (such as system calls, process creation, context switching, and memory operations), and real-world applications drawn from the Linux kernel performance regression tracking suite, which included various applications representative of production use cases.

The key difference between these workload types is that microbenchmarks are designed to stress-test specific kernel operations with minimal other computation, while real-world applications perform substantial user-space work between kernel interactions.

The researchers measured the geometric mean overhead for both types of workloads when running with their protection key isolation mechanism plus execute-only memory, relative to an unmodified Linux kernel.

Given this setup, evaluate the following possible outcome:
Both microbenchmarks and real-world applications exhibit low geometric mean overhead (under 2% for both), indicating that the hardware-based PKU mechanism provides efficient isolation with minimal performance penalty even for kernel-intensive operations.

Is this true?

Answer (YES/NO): NO